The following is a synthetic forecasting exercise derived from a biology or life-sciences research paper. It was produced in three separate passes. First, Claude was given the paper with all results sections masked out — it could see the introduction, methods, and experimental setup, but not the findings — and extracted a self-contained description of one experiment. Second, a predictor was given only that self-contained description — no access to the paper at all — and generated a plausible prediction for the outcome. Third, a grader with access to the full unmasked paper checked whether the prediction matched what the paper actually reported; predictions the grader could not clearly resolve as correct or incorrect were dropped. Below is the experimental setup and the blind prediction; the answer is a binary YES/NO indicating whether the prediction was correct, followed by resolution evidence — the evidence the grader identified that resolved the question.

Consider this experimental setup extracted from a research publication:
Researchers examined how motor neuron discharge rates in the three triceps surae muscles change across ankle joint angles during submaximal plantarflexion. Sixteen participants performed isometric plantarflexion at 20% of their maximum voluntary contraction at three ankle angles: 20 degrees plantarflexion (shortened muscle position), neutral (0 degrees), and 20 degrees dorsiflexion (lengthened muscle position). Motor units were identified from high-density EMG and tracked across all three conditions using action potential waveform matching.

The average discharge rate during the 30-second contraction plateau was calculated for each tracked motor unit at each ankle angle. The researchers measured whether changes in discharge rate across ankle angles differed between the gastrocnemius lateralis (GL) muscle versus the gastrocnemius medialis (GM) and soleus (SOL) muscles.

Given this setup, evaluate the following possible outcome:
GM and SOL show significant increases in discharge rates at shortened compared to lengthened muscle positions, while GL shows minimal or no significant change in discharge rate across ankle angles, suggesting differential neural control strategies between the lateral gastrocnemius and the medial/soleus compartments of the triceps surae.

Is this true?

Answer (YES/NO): NO